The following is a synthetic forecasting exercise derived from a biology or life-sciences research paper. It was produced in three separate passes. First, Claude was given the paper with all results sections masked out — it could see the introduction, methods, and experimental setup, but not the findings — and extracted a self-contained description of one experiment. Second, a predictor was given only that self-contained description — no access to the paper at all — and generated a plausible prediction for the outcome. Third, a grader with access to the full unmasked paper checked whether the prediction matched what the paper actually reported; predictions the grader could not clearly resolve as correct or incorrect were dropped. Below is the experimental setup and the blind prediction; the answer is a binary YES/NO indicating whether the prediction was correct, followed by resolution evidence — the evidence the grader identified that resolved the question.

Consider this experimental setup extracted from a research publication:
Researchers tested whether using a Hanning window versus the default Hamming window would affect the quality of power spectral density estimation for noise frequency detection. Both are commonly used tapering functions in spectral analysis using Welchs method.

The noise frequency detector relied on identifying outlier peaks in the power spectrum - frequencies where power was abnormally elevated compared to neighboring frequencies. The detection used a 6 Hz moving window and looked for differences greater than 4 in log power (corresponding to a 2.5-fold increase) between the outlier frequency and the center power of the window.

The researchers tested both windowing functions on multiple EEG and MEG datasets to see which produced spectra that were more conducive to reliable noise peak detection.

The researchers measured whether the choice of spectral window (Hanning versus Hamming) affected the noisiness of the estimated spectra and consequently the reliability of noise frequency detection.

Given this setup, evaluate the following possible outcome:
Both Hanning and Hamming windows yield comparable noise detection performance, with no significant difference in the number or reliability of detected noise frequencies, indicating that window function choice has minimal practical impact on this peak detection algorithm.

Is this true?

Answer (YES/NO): NO